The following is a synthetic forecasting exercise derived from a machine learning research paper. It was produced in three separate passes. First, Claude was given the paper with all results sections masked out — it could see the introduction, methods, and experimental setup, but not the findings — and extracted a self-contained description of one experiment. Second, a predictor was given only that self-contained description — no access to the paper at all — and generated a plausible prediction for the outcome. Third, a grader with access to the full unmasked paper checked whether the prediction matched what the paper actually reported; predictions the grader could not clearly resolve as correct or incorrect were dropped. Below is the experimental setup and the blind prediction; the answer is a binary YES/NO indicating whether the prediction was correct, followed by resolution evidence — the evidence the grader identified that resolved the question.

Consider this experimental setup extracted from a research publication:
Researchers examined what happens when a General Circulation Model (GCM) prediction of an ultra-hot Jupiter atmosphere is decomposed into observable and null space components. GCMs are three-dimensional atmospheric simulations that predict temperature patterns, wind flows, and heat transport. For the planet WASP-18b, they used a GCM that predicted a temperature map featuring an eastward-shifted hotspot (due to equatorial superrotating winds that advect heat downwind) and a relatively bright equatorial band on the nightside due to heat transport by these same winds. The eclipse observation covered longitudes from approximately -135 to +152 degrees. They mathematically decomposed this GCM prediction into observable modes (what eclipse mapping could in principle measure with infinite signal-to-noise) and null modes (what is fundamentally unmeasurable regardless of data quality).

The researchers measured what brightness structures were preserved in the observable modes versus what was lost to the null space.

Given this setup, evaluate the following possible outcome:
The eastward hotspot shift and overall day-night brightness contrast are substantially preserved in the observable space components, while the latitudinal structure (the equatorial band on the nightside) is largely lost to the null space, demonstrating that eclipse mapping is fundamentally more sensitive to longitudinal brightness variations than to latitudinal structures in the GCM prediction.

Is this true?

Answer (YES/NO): YES